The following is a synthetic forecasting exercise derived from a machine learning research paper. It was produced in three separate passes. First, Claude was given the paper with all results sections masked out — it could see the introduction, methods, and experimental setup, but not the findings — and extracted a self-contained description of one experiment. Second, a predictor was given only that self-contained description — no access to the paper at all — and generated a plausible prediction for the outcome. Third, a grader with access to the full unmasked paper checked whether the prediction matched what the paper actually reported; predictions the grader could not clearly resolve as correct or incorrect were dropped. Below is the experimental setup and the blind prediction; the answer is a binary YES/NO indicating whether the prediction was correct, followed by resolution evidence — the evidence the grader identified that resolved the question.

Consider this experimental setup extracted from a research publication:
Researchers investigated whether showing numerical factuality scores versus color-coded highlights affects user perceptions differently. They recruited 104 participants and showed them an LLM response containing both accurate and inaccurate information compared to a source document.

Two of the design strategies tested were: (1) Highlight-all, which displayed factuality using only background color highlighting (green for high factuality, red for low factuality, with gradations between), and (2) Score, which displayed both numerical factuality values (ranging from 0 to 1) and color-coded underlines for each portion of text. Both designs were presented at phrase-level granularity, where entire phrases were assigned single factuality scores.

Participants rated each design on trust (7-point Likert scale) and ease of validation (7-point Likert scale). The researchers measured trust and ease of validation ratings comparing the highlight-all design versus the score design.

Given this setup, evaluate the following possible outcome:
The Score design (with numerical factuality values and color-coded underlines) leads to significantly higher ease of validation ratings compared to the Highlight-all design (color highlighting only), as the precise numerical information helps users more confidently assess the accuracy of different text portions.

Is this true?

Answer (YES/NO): NO